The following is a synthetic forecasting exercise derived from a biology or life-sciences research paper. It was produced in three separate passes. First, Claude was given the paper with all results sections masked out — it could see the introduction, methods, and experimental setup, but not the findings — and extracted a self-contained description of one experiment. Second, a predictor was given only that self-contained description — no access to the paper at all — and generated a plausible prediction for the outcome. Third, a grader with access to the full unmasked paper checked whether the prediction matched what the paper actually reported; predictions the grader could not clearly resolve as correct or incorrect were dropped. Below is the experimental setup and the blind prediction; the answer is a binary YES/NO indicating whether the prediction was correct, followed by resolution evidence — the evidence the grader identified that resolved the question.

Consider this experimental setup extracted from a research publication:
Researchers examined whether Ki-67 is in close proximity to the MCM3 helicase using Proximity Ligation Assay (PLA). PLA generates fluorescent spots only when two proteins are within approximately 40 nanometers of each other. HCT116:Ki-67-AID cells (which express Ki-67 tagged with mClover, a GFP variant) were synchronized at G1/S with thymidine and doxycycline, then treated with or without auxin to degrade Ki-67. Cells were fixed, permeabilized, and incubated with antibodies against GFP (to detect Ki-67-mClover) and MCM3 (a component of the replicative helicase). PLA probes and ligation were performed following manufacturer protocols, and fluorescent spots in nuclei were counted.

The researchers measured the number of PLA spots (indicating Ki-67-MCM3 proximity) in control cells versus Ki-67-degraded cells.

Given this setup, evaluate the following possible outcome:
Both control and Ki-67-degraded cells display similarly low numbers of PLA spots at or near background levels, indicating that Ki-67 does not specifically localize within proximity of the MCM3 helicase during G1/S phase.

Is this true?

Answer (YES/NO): NO